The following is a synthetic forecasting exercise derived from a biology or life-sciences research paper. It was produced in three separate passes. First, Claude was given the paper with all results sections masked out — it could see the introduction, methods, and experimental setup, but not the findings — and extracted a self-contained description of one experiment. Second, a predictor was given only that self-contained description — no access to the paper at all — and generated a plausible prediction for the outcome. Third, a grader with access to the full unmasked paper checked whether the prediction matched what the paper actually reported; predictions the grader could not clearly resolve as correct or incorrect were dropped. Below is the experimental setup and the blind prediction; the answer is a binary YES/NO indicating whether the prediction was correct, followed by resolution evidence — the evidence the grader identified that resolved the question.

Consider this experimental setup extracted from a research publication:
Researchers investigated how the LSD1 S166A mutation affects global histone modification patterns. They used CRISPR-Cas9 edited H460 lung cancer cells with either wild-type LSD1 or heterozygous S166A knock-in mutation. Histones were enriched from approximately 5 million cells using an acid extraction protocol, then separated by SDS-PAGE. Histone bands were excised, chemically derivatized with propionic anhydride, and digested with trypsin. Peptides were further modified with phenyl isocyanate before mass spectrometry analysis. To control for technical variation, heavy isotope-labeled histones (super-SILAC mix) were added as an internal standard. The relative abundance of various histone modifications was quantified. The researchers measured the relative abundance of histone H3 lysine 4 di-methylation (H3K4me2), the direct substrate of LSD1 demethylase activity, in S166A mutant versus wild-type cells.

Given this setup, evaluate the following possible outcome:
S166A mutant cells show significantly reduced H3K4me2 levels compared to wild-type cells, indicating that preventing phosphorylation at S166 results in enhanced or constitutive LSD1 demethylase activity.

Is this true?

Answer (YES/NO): NO